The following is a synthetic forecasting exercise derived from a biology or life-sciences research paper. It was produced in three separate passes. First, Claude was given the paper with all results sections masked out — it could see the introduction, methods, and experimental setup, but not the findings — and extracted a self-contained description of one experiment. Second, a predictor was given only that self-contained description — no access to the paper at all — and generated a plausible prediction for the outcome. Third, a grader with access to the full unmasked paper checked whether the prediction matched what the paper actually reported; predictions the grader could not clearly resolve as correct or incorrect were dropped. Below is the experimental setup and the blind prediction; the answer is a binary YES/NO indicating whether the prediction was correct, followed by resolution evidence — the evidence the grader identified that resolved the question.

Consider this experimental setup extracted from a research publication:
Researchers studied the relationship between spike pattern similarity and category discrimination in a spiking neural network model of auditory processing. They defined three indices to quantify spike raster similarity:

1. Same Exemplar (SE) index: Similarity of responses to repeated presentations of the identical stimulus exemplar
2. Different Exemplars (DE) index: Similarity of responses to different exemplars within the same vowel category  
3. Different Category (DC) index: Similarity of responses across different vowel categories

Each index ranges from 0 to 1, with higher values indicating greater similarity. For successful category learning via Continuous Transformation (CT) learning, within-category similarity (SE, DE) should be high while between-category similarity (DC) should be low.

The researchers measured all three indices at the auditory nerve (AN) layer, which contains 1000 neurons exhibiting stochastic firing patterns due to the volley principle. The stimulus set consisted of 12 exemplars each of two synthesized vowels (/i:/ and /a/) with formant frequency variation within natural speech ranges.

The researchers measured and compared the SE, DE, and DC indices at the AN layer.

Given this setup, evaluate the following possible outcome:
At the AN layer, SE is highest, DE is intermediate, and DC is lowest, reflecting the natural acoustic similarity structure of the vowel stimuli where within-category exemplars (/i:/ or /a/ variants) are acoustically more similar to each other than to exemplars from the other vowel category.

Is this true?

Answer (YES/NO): NO